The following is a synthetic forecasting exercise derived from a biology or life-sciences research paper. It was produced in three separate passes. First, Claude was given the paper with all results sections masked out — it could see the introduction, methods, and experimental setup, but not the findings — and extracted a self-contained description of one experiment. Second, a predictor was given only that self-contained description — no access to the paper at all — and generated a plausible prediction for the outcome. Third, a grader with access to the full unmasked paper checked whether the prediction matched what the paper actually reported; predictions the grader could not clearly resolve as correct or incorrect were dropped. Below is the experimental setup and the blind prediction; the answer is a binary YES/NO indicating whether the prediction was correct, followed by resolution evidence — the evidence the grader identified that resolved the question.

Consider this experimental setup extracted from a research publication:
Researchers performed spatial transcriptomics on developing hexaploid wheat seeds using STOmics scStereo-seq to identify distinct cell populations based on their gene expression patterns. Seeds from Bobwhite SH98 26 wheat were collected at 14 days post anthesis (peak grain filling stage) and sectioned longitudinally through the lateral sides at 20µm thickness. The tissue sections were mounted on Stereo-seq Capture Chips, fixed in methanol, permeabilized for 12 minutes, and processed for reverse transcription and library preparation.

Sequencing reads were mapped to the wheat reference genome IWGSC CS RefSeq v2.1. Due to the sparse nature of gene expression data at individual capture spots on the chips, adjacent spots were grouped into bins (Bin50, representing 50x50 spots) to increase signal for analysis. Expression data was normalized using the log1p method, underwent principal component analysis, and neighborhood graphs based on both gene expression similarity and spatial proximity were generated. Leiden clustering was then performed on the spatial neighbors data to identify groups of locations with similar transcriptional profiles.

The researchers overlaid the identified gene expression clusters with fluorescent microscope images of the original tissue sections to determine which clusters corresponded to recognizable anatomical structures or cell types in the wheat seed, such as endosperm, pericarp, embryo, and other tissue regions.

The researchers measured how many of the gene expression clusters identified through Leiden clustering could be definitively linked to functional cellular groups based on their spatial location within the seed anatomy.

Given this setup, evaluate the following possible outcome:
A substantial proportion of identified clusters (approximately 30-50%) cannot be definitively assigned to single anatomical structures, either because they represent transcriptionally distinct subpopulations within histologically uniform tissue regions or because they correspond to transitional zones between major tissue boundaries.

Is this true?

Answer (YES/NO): NO